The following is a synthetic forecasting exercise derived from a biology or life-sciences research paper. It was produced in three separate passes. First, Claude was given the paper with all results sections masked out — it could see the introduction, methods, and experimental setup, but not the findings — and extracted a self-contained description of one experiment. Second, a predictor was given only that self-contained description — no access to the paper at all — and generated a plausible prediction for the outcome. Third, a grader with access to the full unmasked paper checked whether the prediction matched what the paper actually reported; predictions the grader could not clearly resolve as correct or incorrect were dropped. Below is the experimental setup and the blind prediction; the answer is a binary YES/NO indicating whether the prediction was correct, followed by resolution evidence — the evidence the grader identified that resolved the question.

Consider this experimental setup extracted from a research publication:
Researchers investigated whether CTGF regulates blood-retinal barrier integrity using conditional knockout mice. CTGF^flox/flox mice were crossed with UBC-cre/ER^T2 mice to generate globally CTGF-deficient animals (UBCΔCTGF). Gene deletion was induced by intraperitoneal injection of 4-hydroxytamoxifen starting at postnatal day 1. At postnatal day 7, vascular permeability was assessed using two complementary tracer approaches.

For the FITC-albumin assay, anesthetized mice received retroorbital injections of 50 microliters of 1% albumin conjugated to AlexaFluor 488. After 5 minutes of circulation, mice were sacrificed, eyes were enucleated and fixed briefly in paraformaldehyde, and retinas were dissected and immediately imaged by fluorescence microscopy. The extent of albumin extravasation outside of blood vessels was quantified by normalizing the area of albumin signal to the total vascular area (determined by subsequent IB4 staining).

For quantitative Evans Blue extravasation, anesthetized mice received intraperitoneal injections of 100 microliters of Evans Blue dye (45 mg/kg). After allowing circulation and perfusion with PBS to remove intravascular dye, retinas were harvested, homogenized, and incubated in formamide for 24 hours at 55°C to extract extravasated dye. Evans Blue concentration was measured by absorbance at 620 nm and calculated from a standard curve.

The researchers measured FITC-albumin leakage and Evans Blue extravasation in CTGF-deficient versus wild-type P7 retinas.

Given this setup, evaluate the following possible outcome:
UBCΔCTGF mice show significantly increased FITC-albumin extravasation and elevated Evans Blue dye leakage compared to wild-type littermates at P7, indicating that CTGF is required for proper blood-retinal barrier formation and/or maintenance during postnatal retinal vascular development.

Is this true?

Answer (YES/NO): YES